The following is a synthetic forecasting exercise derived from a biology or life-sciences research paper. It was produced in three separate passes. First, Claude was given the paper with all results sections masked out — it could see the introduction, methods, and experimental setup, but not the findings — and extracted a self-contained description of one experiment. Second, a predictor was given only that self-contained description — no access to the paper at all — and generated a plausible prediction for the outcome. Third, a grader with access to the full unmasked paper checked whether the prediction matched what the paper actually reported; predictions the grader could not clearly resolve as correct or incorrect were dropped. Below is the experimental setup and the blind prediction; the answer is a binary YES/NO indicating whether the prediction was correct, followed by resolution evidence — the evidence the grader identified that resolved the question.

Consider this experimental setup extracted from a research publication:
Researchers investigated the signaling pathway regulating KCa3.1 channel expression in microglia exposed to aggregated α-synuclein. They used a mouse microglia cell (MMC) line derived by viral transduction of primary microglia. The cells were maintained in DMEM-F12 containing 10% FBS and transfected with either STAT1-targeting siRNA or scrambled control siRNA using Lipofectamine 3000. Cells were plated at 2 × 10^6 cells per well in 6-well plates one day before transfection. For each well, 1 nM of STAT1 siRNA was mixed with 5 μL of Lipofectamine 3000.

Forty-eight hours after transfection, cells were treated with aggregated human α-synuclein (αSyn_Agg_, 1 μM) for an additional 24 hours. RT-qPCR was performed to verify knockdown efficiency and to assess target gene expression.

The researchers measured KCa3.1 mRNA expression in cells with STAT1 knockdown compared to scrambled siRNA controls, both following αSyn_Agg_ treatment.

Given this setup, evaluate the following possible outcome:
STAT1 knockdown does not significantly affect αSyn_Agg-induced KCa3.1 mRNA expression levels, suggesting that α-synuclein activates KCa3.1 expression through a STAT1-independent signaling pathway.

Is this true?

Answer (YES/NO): NO